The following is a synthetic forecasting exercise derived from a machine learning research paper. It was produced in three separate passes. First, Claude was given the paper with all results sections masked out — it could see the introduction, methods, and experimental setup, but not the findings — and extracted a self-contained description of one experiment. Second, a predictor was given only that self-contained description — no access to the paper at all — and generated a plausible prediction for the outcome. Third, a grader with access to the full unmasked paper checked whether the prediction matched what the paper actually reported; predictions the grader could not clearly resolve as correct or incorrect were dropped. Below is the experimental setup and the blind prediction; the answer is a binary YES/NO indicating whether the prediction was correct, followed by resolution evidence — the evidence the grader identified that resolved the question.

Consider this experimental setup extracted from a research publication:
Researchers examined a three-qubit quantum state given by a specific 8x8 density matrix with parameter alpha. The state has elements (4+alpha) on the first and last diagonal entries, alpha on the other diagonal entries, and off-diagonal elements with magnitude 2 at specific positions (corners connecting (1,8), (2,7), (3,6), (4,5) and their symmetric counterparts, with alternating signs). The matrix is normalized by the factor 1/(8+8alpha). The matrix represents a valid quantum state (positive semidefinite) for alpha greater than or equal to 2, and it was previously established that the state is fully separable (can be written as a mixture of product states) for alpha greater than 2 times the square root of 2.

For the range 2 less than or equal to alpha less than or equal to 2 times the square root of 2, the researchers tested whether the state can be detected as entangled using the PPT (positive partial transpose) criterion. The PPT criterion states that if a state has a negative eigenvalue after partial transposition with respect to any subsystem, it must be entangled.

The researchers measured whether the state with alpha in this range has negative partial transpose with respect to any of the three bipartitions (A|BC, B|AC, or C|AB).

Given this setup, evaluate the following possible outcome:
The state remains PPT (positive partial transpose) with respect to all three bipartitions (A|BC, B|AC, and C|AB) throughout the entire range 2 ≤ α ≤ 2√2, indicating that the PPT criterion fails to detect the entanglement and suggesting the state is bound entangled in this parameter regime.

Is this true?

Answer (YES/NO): YES